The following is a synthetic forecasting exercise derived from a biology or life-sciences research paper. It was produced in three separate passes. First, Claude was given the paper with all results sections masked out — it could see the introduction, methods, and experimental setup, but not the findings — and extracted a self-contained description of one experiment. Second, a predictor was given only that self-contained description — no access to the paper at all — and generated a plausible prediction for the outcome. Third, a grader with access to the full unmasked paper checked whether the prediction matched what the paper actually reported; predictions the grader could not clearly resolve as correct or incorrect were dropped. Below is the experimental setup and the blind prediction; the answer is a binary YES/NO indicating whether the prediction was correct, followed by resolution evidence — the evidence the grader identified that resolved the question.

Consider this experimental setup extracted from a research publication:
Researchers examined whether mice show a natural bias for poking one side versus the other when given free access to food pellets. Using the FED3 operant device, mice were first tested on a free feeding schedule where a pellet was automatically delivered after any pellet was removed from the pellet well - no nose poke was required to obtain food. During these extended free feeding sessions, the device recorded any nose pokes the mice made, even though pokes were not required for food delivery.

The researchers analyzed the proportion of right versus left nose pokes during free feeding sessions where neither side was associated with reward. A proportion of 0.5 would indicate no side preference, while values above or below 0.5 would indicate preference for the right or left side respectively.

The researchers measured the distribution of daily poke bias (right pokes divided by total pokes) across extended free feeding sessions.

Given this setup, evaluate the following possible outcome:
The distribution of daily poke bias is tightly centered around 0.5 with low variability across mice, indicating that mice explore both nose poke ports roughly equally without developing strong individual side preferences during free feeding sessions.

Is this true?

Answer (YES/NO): NO